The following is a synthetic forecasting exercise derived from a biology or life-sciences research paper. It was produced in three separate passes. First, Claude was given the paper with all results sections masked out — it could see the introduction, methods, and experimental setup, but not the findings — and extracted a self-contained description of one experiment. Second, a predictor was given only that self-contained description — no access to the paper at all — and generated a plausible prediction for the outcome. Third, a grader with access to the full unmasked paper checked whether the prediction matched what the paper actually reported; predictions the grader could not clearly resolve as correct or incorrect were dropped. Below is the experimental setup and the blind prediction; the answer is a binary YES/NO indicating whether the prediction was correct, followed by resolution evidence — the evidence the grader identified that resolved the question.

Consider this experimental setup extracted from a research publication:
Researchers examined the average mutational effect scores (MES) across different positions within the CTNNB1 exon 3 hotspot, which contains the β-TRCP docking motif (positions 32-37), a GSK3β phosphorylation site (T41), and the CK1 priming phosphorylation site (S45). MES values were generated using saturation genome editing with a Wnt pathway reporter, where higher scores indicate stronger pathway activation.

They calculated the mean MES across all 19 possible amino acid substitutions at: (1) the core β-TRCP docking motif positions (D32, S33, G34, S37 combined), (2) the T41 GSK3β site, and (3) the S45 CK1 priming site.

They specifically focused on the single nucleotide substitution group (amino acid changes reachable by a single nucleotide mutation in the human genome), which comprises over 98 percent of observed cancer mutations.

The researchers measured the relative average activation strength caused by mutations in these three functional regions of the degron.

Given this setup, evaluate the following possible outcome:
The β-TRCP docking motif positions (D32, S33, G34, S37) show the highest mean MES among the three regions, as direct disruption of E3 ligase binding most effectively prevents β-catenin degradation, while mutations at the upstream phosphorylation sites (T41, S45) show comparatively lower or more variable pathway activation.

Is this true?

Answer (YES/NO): YES